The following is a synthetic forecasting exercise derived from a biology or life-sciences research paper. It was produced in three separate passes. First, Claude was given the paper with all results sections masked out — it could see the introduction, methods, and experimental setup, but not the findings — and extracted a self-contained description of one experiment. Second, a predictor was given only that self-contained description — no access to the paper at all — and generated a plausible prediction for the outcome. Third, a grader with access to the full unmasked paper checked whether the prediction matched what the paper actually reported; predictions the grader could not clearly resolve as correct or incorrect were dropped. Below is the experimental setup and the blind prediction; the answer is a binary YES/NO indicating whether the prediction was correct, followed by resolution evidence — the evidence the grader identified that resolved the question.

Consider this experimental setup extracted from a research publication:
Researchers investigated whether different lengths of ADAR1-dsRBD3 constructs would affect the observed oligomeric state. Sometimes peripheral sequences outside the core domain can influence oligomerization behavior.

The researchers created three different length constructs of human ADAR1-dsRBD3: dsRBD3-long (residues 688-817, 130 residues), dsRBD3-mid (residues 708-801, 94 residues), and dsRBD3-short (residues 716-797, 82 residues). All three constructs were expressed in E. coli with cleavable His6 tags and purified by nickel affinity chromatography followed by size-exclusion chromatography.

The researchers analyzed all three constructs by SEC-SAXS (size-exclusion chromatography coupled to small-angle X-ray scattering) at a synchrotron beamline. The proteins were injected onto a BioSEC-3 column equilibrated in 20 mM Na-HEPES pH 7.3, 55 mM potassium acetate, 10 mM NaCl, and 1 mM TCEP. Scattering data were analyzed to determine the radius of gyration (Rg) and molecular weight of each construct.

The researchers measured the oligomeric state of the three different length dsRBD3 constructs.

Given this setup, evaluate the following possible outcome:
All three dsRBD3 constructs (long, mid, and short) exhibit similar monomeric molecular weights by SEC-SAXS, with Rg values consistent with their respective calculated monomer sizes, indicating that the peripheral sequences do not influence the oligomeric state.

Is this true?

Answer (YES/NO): NO